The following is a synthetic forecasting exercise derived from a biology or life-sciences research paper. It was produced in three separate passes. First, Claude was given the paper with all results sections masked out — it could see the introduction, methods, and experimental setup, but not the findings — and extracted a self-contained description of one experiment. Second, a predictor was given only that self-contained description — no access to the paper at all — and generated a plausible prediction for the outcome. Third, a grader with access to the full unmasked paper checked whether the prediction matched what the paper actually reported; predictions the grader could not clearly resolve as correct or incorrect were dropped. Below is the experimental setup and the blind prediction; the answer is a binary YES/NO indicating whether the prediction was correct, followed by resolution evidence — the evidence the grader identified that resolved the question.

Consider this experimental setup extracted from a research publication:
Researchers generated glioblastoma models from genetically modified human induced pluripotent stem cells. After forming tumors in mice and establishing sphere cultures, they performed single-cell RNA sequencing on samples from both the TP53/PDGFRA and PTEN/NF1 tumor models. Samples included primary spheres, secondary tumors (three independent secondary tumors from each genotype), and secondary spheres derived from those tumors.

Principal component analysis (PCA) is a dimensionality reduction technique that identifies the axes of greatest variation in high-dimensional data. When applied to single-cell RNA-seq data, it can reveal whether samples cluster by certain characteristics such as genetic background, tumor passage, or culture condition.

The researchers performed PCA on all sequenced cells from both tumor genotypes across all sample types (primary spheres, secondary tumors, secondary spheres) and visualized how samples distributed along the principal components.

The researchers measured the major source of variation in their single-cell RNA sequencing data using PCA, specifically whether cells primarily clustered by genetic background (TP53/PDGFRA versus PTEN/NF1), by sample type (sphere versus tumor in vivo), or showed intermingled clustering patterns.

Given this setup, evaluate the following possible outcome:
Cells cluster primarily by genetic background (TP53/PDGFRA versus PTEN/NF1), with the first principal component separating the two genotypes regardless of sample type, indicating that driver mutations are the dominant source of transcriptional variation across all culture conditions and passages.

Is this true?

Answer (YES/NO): YES